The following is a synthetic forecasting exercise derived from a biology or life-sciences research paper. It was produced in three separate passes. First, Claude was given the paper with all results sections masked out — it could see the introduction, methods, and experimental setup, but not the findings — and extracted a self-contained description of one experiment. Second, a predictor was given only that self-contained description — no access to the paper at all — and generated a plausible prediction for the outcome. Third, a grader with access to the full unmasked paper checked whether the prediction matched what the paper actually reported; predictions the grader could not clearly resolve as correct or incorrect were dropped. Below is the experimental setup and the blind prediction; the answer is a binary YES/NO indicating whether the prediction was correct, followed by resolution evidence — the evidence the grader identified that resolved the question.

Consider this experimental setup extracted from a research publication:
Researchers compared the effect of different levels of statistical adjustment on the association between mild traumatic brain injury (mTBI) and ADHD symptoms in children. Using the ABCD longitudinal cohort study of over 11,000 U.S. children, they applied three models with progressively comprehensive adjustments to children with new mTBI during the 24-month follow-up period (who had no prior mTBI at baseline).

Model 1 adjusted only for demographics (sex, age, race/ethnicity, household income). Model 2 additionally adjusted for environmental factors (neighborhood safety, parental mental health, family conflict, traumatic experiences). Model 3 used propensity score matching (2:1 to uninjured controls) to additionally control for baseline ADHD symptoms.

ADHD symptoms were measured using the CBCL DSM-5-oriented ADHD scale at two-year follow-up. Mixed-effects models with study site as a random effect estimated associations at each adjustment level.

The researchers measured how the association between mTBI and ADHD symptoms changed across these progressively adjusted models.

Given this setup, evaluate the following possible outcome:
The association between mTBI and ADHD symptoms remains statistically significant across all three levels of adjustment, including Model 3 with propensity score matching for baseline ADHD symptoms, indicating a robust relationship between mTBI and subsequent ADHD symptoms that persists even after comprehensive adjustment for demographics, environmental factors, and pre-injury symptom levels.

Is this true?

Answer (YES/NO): NO